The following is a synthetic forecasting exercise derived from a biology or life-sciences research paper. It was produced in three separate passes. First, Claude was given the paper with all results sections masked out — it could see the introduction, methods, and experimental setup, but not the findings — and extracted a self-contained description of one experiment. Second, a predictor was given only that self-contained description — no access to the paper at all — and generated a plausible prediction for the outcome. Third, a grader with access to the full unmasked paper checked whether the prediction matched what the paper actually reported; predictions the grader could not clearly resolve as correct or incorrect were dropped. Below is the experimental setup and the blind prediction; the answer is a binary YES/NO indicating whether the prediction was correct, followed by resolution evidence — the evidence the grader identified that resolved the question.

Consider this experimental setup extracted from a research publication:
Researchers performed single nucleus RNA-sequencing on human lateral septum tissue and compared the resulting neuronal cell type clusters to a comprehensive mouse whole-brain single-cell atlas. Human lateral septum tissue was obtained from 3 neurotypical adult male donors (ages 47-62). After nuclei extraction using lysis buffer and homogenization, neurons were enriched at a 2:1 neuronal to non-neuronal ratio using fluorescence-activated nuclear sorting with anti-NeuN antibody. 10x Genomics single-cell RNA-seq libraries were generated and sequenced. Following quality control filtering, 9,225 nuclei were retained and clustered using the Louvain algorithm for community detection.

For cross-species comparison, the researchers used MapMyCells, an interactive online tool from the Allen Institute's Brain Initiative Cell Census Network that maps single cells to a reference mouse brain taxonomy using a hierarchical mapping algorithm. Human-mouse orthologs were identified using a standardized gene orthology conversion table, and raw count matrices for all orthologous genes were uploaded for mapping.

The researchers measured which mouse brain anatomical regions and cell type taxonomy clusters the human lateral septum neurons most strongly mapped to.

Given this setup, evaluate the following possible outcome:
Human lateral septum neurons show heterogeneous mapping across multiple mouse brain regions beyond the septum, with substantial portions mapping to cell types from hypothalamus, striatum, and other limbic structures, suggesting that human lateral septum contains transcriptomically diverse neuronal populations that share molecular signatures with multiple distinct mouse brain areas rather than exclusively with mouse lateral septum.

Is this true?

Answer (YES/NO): NO